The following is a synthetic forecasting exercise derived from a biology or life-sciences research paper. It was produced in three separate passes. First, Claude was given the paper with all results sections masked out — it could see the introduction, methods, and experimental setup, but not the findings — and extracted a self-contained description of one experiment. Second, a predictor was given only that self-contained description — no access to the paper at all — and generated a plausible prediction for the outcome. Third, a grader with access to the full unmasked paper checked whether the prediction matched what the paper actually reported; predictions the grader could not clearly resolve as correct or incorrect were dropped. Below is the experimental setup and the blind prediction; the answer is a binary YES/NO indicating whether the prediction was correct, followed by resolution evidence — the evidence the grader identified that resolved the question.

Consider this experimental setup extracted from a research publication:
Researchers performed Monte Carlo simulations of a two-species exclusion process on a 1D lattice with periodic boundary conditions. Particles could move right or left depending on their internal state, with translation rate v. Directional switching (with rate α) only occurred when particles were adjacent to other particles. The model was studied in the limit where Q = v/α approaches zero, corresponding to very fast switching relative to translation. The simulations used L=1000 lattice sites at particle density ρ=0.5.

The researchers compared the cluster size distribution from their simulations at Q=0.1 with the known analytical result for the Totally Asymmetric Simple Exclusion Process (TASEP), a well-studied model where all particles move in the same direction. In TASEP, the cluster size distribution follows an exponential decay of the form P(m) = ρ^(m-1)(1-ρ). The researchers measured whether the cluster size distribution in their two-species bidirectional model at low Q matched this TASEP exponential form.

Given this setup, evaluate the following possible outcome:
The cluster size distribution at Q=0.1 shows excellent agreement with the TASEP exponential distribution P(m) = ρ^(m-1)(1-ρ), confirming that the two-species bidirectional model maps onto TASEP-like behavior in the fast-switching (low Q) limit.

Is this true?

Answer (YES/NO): YES